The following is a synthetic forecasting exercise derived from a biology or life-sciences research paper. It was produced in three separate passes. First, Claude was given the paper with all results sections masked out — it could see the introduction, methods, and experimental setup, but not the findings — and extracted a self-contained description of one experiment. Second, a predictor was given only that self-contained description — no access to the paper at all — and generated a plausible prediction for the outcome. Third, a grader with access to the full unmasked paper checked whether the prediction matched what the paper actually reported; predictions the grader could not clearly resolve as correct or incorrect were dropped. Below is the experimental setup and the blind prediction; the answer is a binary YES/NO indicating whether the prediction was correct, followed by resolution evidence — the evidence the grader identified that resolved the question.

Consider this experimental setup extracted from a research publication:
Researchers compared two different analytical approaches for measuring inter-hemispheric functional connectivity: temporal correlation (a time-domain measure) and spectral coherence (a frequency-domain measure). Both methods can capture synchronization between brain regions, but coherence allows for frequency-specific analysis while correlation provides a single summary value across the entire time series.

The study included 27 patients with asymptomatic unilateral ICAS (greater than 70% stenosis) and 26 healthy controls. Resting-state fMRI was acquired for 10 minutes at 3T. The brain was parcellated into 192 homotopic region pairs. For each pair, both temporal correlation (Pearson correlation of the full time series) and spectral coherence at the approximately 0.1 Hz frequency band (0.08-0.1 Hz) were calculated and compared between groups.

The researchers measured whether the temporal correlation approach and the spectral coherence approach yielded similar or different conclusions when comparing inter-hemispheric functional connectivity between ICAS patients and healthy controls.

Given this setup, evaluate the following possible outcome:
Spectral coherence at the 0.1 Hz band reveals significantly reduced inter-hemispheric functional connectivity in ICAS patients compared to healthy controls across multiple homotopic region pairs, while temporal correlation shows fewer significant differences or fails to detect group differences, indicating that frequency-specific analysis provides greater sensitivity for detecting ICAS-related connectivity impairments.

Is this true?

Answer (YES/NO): YES